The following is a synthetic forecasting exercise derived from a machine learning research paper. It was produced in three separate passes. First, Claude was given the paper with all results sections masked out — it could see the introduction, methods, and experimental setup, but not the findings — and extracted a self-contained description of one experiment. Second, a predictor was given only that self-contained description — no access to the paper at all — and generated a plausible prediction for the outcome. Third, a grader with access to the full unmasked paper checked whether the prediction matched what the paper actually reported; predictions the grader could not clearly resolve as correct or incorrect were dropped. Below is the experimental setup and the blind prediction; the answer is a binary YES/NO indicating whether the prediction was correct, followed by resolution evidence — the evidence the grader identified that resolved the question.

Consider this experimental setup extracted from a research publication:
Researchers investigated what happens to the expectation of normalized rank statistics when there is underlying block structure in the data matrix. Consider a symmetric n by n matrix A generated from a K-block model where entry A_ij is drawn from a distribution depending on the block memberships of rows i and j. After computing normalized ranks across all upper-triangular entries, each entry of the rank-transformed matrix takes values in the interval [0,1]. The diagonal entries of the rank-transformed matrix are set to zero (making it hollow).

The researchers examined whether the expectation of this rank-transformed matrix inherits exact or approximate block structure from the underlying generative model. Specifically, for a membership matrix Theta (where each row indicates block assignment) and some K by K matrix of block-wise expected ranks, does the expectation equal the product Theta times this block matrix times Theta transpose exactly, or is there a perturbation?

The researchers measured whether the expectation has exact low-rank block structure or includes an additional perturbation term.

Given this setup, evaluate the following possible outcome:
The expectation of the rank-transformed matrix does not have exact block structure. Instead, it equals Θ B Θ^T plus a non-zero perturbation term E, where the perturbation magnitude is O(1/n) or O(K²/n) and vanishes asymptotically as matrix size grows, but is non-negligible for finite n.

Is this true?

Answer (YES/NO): NO